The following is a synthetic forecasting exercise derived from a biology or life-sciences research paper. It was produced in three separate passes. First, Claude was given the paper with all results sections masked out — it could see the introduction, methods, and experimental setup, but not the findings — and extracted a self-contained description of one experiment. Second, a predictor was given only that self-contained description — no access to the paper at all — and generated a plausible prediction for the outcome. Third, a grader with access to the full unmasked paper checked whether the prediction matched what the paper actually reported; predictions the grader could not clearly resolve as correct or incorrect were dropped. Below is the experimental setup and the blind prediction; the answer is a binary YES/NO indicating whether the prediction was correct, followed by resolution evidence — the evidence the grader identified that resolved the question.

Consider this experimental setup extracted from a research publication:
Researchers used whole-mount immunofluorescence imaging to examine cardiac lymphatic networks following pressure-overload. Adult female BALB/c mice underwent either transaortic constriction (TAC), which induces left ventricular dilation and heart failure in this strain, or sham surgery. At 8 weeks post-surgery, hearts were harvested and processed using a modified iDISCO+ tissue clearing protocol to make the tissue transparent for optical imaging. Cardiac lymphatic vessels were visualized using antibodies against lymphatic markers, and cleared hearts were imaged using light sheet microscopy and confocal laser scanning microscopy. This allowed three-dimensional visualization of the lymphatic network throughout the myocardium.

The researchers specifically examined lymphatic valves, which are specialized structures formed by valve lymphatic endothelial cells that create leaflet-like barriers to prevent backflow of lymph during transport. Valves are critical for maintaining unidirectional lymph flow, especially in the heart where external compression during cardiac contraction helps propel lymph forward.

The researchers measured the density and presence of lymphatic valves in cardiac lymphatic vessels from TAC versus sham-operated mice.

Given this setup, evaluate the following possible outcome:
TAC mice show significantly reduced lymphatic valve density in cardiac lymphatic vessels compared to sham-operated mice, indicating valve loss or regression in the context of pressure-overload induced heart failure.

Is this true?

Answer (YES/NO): YES